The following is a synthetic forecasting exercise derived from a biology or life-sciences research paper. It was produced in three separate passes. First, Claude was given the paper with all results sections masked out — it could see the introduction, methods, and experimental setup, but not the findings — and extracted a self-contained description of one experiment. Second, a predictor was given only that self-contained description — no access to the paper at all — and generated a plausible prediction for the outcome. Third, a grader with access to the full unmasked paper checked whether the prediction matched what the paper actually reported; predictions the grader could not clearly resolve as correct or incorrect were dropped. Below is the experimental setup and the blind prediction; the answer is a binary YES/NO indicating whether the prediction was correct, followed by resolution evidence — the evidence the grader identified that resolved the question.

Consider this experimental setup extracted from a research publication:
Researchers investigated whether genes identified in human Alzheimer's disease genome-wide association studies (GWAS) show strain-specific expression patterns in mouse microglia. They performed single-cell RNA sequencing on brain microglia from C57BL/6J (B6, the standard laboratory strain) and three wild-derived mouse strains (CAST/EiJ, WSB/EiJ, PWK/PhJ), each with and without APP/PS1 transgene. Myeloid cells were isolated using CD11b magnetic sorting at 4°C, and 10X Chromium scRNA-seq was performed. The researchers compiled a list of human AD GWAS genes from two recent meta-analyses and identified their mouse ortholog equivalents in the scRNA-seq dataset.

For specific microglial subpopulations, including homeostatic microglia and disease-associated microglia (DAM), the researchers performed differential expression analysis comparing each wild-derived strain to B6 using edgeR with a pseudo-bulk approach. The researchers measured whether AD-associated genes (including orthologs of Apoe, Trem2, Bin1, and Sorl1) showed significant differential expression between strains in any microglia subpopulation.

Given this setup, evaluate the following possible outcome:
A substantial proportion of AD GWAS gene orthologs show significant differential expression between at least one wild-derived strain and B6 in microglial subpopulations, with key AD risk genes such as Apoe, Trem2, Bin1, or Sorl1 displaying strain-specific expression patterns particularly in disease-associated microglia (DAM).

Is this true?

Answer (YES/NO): NO